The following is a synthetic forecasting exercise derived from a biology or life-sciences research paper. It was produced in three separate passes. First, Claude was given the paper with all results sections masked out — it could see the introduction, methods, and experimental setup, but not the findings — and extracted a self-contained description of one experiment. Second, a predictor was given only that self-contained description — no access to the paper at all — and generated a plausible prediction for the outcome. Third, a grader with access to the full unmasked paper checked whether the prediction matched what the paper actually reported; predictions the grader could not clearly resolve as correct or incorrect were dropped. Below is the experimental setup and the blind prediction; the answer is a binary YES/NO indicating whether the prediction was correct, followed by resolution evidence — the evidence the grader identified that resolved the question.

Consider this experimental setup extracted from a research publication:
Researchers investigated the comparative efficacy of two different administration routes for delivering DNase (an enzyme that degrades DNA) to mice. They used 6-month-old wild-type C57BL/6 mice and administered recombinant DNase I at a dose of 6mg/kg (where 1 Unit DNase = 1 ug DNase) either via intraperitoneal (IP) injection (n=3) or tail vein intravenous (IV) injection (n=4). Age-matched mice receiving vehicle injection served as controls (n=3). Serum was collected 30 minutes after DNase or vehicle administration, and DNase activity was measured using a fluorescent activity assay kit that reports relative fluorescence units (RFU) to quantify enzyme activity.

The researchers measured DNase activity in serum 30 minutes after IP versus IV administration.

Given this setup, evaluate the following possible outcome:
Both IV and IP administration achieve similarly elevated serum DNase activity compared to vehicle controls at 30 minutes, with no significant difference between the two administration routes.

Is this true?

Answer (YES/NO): NO